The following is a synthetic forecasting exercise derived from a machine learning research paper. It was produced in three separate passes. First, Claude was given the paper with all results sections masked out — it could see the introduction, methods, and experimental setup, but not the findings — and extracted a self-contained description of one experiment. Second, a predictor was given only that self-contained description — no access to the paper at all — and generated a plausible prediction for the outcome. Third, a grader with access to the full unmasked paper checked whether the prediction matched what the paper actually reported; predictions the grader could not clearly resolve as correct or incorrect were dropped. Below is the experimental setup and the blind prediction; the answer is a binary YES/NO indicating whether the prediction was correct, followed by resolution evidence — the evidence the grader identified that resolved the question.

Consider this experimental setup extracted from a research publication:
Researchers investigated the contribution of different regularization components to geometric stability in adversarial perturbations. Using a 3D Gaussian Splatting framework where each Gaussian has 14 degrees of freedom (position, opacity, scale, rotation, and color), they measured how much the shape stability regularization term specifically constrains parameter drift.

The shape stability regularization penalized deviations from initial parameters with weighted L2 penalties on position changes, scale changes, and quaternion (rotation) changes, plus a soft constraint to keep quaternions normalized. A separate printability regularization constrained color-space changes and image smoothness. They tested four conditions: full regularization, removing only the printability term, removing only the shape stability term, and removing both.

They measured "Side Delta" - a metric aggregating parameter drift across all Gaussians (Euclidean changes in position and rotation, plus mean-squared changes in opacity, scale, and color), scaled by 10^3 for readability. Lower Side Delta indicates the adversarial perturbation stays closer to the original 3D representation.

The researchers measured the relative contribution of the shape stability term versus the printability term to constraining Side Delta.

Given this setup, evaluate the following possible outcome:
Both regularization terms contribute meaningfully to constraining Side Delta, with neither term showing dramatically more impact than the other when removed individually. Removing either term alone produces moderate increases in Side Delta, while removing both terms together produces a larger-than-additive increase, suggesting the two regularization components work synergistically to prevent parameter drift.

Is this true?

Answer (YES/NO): NO